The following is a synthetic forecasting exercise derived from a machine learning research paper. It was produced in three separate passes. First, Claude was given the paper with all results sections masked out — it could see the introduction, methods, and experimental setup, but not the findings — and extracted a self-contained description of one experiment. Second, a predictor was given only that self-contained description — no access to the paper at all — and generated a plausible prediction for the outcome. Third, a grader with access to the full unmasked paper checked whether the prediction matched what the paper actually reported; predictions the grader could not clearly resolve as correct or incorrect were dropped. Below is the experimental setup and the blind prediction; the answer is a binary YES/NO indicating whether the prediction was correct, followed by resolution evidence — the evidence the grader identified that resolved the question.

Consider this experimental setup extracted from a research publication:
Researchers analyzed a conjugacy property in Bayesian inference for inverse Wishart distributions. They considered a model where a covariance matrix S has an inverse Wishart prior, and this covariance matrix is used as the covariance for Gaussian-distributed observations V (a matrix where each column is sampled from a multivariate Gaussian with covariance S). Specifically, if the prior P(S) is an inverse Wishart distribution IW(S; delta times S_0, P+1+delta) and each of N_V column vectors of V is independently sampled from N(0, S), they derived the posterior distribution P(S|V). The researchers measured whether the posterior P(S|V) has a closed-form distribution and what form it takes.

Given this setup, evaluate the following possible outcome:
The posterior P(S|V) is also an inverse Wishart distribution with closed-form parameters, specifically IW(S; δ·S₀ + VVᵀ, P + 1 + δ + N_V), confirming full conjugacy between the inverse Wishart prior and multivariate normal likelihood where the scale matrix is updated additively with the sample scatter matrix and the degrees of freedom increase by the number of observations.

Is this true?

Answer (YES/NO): YES